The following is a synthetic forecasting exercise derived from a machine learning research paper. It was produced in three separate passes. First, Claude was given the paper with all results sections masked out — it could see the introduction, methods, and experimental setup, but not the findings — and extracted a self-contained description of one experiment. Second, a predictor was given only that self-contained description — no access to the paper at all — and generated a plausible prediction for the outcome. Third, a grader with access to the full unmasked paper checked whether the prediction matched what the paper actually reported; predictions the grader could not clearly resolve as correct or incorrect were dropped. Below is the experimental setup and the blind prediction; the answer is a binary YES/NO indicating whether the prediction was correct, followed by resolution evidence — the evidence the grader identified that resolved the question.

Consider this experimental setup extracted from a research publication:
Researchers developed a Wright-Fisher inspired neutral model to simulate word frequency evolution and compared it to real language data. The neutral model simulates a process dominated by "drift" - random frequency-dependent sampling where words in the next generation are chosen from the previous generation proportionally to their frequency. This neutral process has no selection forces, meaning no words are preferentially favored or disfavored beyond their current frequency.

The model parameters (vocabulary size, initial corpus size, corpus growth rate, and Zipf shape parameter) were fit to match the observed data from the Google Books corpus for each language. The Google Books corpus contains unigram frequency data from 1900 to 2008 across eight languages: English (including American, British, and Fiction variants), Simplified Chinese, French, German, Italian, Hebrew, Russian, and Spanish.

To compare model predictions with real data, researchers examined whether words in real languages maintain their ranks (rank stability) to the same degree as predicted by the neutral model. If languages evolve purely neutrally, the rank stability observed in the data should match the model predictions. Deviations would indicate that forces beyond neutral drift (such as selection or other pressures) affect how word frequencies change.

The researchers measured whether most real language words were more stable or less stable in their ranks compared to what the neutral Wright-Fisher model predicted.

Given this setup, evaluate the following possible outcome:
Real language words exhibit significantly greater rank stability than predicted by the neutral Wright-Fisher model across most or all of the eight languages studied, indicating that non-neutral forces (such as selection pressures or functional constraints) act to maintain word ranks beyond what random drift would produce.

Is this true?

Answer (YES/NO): NO